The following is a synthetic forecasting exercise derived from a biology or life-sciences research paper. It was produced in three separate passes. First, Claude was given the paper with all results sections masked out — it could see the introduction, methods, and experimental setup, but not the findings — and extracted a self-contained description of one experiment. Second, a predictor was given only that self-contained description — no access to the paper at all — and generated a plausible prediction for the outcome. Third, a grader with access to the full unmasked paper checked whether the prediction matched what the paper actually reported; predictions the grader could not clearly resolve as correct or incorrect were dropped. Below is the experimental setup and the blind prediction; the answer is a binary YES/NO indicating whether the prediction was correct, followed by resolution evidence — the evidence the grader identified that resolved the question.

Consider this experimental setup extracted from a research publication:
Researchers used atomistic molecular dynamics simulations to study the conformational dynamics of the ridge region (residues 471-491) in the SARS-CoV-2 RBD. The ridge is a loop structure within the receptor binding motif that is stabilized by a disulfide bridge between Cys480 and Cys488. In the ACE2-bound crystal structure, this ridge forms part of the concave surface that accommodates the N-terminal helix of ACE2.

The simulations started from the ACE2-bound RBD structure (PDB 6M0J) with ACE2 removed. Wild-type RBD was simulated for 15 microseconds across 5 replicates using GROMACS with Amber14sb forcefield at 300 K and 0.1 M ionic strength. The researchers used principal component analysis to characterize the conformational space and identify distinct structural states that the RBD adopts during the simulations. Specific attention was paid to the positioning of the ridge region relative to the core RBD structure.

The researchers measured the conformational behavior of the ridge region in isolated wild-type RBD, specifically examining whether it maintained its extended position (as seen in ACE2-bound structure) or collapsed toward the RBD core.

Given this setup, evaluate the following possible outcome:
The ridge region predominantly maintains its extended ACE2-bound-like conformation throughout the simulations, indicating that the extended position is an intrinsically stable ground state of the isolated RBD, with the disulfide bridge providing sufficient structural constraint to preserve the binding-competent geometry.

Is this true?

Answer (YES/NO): NO